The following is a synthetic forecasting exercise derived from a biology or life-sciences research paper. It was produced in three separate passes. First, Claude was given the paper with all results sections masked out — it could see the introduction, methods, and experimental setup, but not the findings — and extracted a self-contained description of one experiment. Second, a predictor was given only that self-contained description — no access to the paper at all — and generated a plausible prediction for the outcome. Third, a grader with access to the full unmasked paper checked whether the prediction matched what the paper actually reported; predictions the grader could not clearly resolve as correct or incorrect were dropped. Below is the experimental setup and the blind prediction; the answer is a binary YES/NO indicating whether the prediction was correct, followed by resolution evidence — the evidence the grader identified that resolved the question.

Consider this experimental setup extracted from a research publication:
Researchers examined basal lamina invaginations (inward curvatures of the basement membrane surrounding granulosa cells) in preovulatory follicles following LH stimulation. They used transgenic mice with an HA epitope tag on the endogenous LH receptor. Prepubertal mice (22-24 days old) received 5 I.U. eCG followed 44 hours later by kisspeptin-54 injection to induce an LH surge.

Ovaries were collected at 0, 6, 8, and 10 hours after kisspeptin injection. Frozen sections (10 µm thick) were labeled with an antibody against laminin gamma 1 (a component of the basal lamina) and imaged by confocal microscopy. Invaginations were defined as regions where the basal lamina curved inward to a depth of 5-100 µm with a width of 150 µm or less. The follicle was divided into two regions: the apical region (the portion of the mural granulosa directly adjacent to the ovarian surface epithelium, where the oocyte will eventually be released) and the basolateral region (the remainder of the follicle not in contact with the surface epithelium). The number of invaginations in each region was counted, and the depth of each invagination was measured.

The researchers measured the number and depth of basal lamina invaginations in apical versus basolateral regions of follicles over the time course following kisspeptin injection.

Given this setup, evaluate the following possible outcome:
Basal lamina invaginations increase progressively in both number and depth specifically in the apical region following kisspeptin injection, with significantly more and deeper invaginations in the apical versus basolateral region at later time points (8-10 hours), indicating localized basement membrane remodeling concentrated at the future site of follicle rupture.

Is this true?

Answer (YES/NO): NO